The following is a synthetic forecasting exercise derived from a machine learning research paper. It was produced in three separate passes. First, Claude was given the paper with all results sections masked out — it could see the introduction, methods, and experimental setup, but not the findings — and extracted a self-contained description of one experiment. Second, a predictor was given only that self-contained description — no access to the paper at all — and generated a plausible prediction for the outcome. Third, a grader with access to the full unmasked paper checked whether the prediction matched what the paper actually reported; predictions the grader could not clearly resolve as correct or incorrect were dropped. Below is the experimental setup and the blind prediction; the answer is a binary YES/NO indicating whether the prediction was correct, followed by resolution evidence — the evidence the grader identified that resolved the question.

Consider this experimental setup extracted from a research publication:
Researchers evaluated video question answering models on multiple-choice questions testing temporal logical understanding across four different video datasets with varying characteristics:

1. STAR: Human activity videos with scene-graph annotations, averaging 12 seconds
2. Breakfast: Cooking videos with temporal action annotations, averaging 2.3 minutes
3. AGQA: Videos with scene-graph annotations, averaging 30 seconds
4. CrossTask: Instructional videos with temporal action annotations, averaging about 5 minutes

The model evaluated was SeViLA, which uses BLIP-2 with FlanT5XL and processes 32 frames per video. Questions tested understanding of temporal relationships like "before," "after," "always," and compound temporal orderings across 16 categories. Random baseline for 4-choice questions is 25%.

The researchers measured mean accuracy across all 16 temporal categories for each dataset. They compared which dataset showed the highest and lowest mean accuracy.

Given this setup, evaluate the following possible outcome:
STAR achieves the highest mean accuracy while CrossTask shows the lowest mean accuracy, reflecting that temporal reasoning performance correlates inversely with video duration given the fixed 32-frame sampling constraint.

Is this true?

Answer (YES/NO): NO